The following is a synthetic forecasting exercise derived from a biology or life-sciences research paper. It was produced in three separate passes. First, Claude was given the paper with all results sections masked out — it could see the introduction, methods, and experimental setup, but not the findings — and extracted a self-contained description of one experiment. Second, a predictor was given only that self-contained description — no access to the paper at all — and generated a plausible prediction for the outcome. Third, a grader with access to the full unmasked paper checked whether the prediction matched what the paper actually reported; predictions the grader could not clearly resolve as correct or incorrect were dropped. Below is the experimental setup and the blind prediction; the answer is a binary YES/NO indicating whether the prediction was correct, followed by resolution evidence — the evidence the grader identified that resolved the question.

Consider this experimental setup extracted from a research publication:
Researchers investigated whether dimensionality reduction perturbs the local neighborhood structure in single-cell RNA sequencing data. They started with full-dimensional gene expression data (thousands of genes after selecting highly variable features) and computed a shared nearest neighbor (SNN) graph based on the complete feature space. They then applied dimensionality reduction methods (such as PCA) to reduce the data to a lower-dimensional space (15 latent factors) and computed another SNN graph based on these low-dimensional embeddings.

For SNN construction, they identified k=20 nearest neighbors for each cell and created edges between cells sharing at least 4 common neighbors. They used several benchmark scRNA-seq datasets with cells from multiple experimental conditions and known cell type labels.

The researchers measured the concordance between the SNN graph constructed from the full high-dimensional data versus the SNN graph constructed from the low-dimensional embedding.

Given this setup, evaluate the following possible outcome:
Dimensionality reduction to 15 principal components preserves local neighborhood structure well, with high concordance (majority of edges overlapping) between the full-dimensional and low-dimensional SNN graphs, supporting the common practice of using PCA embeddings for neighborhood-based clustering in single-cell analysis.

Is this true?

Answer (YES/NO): NO